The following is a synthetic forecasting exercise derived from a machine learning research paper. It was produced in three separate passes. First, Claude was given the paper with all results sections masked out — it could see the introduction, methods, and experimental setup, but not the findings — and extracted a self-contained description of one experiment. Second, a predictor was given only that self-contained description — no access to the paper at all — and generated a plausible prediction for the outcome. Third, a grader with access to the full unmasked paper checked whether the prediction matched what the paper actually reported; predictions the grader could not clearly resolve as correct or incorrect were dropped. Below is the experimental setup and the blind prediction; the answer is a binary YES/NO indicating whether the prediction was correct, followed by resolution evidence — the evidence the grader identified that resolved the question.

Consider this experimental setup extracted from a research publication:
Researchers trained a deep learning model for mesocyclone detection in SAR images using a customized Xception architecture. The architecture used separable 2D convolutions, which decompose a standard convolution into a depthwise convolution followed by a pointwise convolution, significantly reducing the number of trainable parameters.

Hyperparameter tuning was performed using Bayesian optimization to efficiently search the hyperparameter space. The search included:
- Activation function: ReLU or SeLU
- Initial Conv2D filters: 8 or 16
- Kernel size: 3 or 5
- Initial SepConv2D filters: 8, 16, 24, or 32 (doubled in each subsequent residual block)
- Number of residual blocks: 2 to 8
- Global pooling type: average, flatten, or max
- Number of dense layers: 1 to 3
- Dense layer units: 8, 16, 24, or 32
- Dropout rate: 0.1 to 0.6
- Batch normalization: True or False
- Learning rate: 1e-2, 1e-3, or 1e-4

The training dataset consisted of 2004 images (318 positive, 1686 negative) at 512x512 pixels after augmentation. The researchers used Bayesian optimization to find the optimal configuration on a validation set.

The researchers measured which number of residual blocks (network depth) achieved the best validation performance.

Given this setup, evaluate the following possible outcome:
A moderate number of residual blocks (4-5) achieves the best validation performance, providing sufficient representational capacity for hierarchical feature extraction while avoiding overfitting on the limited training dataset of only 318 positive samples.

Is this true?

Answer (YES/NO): NO